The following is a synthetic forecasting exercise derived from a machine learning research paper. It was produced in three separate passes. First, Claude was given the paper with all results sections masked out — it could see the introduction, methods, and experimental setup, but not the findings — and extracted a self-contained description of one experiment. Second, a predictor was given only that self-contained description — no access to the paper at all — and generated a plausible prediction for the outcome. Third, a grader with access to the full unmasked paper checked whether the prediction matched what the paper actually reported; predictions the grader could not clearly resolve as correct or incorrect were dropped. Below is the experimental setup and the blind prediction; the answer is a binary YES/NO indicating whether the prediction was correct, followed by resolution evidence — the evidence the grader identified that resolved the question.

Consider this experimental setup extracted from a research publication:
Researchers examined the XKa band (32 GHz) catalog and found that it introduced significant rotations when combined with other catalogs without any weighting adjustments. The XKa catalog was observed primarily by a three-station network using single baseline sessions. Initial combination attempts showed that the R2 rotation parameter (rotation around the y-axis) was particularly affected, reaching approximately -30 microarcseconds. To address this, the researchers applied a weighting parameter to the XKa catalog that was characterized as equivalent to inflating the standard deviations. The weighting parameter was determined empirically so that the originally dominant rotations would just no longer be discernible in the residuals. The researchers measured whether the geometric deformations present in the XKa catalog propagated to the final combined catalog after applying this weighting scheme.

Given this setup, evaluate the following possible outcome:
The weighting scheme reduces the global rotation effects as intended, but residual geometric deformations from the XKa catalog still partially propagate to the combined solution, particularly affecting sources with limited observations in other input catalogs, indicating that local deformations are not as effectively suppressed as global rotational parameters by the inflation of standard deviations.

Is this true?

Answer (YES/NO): NO